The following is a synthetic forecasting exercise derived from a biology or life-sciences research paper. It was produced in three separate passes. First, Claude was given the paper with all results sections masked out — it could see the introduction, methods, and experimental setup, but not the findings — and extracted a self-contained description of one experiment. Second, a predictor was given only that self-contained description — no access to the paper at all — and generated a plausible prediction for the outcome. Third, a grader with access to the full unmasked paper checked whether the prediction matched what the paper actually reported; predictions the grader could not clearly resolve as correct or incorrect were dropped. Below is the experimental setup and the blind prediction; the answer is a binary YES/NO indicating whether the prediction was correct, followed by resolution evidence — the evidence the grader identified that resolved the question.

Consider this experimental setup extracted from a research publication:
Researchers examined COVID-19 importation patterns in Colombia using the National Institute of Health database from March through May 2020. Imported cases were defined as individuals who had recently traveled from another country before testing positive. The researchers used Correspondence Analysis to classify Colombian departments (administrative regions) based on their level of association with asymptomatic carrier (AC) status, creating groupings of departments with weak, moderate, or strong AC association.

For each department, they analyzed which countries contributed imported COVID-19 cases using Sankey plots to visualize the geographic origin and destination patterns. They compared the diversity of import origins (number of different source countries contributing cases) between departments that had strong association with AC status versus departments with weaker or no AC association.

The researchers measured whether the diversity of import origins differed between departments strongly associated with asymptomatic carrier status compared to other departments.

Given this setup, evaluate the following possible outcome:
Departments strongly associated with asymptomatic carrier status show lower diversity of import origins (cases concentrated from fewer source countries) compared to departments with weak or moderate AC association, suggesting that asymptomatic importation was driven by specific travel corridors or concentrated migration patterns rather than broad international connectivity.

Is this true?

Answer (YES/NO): YES